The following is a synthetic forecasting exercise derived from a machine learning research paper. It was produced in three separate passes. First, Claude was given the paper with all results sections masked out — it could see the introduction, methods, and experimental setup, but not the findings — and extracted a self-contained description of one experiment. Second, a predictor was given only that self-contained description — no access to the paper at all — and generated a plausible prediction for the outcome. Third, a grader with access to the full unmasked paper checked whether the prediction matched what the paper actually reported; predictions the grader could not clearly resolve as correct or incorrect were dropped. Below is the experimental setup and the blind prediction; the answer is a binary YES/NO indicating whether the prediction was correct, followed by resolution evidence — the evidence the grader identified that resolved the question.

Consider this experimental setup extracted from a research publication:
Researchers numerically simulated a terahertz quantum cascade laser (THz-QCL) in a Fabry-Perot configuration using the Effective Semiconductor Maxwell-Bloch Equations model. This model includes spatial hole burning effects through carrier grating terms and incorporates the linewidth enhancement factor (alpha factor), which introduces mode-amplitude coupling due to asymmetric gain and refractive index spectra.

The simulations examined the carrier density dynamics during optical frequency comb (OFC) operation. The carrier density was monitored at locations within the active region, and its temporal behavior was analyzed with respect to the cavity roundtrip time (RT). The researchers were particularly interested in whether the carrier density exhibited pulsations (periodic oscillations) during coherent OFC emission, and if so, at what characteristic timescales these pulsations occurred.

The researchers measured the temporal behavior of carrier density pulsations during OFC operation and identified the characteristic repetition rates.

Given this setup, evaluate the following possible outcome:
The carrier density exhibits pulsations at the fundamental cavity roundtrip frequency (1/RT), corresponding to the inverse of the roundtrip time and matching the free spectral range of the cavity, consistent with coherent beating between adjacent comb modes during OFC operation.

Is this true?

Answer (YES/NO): YES